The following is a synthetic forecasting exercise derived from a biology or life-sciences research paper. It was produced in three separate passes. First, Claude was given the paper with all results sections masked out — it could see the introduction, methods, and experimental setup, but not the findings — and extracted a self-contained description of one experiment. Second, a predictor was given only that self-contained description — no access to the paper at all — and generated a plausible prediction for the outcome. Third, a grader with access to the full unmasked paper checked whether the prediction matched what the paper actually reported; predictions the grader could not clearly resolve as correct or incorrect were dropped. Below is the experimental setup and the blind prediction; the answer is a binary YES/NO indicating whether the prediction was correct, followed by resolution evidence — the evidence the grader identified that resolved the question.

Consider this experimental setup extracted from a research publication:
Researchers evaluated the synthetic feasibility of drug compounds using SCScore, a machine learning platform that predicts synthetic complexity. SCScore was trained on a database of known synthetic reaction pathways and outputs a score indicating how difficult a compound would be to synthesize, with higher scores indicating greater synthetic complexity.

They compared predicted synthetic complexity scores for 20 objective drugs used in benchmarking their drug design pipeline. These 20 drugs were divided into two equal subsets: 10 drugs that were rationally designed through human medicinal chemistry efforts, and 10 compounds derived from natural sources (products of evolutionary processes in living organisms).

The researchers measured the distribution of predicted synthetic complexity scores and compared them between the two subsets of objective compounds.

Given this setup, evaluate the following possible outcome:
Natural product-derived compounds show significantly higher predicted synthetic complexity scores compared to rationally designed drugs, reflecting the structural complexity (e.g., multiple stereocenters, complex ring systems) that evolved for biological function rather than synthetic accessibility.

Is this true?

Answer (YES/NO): NO